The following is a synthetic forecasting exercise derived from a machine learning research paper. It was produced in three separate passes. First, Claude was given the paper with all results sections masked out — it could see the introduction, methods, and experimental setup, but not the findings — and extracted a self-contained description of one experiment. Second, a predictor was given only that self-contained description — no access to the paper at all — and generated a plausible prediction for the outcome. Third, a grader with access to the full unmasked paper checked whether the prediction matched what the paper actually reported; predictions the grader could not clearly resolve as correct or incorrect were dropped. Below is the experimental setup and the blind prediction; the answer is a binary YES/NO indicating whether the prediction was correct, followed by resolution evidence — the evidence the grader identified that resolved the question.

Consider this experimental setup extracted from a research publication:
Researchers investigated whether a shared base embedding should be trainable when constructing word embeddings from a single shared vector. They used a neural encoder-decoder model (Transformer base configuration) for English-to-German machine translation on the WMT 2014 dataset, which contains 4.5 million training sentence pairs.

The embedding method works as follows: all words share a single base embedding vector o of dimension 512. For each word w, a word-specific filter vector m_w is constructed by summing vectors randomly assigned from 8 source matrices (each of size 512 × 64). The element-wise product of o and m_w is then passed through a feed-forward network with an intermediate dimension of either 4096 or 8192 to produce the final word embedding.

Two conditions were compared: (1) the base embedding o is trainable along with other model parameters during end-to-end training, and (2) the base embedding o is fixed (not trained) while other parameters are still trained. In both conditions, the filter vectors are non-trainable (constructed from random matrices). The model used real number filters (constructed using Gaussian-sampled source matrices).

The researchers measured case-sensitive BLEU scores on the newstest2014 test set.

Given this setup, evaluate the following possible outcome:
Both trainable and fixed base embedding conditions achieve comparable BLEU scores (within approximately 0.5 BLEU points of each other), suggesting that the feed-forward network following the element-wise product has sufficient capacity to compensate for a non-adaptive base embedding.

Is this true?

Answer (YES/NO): NO